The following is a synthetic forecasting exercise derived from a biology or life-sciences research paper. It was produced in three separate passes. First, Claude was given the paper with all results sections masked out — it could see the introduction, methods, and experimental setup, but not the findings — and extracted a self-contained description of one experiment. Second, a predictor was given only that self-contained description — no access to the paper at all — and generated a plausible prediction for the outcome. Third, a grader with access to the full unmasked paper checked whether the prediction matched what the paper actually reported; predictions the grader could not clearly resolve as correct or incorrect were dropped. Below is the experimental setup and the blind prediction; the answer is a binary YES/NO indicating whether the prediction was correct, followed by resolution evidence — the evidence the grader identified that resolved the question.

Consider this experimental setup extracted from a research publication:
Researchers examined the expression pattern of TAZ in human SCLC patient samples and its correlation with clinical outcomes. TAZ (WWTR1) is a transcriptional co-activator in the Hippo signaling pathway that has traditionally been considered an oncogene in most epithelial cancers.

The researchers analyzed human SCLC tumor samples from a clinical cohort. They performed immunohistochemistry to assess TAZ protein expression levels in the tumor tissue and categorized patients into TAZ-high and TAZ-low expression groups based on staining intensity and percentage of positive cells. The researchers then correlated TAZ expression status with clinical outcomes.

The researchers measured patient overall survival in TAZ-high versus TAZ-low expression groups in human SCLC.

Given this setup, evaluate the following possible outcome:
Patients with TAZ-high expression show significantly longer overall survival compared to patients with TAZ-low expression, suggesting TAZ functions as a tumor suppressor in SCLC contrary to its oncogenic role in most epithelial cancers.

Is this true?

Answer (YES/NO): YES